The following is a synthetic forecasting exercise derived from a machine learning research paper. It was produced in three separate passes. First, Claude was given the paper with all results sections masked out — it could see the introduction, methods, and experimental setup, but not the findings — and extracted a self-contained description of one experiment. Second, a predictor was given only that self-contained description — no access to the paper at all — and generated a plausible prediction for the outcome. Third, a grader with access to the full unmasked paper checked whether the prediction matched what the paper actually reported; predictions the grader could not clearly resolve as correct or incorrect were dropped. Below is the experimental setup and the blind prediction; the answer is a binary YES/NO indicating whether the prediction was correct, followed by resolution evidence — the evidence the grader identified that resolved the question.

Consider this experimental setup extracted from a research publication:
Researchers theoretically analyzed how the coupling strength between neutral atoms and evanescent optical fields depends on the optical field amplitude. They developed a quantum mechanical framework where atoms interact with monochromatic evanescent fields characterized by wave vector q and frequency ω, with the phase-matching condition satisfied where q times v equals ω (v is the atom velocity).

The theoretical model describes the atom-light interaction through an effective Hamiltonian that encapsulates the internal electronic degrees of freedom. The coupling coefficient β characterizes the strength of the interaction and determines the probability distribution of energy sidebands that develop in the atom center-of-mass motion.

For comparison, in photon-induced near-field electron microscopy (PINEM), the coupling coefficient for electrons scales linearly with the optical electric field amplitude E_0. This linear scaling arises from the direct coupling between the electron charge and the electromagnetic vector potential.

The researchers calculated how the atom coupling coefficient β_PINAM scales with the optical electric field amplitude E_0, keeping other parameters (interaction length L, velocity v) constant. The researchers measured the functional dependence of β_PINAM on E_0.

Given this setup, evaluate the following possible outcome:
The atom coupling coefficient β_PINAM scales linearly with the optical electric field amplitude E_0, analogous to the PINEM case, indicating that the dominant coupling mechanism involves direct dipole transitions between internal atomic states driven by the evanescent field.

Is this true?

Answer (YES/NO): NO